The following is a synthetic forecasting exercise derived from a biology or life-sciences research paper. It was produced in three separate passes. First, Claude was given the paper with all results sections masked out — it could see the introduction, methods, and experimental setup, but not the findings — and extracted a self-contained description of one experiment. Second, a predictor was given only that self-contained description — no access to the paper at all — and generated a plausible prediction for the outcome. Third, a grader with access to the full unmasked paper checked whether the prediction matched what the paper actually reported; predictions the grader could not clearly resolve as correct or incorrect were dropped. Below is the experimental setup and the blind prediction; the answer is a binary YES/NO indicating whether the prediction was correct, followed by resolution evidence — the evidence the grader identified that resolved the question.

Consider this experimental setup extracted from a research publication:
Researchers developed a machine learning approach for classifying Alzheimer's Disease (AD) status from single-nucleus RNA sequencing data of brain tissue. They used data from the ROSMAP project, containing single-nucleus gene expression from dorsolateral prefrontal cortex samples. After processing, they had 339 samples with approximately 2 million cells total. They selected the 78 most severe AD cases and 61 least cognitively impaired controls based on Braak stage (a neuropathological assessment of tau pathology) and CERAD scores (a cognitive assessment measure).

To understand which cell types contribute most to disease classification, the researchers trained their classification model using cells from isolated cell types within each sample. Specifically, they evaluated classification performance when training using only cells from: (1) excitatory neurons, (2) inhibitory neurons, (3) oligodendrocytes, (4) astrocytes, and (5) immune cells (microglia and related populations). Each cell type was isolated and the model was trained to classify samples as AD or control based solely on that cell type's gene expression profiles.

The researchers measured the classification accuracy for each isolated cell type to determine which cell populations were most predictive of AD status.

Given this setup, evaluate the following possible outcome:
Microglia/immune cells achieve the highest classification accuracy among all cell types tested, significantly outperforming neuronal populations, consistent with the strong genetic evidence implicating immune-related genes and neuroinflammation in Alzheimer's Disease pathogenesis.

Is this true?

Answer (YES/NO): NO